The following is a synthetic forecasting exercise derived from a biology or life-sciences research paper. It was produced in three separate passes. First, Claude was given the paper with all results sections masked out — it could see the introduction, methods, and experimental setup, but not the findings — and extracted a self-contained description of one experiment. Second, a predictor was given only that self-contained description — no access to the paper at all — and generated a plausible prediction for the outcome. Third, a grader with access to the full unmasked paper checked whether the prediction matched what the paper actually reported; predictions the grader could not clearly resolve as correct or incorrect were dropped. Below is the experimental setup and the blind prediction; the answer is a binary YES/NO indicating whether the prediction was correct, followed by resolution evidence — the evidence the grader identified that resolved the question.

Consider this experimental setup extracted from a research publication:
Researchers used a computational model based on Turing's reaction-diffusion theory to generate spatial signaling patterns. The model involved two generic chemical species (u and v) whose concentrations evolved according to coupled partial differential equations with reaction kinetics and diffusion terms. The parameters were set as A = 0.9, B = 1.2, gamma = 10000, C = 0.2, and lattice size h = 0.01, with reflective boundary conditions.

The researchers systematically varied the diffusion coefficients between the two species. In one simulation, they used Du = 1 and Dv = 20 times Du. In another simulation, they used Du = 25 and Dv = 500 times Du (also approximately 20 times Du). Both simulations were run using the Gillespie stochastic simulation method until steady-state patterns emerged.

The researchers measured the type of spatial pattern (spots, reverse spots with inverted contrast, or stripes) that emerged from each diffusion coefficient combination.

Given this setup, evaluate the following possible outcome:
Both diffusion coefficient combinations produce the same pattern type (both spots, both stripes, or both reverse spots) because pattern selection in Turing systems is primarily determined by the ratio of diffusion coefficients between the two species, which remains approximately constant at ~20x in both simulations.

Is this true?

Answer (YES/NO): NO